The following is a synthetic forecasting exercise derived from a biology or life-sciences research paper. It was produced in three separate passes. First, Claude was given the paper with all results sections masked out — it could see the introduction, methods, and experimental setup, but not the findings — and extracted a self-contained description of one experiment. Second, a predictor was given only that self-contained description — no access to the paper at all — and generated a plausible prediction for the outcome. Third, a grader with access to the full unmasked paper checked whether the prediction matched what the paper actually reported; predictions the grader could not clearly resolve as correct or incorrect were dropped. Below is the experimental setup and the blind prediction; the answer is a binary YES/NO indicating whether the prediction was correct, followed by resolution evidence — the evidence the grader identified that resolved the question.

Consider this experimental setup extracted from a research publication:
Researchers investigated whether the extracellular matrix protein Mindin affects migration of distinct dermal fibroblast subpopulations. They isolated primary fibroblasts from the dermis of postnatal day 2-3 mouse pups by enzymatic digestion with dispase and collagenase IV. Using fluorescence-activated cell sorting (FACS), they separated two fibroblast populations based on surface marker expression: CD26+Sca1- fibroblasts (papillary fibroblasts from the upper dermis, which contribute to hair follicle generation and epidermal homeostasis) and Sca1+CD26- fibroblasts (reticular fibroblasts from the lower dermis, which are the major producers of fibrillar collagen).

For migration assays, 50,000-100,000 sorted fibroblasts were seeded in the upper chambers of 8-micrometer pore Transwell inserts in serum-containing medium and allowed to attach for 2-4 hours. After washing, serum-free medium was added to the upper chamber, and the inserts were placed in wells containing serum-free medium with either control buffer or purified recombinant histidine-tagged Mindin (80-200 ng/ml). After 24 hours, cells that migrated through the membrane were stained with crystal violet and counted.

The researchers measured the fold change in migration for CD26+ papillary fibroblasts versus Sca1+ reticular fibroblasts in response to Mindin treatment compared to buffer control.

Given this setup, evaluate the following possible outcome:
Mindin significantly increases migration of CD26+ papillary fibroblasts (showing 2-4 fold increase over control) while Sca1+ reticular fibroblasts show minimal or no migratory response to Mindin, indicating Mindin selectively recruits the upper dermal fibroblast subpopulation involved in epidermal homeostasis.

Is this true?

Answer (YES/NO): NO